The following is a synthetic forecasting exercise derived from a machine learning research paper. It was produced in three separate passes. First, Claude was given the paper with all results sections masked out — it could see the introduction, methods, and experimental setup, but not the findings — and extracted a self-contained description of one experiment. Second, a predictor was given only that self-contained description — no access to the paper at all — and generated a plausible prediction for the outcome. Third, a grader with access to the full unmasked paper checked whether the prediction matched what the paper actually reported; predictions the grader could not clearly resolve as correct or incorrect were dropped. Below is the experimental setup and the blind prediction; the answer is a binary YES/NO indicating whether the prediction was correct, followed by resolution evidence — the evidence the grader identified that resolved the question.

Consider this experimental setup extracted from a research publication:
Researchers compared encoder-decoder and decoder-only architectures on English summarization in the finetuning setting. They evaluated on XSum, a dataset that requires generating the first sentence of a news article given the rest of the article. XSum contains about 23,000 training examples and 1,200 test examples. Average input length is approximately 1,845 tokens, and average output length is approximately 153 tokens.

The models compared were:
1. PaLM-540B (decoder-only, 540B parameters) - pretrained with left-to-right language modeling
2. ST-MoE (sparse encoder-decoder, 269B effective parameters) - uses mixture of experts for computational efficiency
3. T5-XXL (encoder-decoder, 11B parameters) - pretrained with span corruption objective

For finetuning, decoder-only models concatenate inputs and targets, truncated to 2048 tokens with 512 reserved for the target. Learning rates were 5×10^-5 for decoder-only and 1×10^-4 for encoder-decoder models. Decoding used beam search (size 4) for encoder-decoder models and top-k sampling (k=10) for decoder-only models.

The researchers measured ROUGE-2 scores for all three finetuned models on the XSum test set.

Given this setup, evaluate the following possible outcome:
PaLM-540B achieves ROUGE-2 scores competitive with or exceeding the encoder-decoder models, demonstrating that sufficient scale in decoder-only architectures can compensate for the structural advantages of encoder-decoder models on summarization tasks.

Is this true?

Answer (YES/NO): YES